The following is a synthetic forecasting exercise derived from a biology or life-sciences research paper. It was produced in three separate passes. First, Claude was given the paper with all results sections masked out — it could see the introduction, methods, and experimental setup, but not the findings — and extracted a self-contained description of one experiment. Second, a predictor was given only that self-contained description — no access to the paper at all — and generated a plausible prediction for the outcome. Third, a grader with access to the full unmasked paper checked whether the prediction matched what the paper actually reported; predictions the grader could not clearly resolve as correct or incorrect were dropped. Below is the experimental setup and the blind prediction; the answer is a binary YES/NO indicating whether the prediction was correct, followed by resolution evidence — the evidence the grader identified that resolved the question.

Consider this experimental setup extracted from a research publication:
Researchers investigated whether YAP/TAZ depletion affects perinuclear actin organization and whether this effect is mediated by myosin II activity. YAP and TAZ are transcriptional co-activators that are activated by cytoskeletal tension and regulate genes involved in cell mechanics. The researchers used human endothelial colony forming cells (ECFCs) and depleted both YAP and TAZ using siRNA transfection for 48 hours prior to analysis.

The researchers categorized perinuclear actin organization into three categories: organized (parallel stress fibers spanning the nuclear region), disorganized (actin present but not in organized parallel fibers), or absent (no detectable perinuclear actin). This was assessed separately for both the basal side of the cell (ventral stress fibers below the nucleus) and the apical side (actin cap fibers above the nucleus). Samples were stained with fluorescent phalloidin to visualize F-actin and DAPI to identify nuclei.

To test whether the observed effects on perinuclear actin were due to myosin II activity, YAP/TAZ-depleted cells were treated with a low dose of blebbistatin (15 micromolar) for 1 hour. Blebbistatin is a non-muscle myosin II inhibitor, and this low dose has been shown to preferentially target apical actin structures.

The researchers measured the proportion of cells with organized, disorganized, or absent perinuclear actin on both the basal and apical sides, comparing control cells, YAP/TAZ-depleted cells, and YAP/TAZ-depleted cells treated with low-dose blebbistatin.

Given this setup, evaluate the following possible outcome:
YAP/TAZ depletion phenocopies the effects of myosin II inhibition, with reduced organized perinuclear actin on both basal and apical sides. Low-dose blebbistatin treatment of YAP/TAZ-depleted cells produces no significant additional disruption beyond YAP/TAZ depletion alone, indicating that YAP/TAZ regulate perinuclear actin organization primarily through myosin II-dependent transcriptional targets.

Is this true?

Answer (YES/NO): NO